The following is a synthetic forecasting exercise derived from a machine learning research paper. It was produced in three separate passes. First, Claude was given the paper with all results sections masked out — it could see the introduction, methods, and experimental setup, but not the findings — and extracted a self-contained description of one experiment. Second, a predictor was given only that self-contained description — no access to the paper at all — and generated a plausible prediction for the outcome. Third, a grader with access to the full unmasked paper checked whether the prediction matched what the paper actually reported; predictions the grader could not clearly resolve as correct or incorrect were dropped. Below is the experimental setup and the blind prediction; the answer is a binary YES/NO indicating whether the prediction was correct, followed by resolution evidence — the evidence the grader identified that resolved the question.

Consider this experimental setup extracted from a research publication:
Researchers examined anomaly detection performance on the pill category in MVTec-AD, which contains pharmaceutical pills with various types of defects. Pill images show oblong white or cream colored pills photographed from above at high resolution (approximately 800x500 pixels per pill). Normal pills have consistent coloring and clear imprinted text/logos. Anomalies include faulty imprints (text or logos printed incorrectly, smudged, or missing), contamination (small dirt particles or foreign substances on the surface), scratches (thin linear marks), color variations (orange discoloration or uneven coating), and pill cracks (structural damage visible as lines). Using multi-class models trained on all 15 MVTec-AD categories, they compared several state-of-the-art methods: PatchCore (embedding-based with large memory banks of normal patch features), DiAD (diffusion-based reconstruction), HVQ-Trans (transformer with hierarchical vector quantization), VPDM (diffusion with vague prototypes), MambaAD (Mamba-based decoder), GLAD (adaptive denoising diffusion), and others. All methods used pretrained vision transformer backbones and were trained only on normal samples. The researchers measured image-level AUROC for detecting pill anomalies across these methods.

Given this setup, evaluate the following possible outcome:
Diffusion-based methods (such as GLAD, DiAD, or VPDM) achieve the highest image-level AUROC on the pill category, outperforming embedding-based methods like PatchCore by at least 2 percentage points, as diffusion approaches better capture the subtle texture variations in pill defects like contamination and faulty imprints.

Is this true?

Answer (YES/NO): NO